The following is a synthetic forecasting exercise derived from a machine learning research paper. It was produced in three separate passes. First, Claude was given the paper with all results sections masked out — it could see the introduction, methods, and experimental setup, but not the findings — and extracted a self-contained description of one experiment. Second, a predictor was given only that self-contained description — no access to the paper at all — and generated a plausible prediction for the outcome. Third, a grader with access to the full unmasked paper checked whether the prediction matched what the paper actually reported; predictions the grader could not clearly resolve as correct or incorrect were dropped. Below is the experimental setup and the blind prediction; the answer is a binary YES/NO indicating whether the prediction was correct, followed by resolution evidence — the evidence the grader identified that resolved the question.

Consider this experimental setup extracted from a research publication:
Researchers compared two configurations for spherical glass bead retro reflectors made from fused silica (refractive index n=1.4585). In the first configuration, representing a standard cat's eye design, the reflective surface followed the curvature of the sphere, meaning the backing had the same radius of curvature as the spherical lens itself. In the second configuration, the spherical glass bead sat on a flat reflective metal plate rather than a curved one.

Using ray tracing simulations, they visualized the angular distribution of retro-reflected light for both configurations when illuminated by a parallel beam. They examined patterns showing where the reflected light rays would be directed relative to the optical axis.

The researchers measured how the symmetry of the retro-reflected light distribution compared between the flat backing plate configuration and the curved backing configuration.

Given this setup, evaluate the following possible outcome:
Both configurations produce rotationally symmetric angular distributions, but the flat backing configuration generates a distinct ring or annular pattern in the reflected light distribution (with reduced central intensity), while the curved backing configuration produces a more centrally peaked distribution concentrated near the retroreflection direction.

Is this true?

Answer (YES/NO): NO